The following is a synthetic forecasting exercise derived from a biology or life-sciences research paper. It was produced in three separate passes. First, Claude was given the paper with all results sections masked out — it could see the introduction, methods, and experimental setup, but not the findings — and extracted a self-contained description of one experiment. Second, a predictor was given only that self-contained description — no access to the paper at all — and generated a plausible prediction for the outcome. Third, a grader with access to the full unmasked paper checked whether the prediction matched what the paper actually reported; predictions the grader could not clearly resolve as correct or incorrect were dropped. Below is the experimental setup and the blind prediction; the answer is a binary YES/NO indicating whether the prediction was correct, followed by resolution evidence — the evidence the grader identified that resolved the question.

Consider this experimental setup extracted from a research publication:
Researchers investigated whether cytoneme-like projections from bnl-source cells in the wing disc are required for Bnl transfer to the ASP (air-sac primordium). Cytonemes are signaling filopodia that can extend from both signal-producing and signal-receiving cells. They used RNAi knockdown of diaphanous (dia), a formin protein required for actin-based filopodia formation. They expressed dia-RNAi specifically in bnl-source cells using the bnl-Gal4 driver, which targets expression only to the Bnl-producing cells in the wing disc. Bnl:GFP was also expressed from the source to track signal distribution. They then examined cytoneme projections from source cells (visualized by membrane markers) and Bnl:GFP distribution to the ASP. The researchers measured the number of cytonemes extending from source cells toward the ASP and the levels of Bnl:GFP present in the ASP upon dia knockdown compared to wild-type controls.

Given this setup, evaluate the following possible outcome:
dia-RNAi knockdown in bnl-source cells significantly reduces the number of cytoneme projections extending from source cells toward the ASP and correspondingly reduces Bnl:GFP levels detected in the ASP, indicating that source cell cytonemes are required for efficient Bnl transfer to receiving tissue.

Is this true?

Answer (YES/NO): YES